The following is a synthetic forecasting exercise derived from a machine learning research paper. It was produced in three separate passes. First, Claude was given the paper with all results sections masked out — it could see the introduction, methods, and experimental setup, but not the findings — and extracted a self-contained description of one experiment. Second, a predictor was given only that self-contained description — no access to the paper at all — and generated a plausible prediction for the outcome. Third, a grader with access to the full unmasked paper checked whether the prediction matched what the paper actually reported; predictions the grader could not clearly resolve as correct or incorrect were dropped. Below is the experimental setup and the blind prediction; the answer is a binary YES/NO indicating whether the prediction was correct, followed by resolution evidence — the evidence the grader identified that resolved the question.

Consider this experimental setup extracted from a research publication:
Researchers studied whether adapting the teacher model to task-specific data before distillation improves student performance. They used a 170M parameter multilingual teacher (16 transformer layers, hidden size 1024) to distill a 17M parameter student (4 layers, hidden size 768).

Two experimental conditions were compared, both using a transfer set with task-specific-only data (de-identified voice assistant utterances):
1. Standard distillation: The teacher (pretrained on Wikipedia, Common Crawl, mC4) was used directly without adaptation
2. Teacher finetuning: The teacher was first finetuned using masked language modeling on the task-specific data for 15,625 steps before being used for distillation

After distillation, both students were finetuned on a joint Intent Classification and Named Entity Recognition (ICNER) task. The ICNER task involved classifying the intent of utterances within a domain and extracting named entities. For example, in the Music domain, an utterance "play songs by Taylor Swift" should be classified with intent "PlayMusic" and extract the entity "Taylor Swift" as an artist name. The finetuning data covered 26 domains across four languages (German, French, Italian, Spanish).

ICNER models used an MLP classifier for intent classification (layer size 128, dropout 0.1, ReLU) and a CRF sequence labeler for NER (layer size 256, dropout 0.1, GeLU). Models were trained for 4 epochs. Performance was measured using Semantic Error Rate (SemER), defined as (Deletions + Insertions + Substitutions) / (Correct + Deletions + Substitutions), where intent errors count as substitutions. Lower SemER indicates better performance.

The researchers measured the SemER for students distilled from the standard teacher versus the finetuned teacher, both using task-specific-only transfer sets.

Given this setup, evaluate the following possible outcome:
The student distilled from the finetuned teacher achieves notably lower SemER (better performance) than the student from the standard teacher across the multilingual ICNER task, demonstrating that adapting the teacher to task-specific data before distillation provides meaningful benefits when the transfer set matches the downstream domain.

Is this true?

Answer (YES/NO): NO